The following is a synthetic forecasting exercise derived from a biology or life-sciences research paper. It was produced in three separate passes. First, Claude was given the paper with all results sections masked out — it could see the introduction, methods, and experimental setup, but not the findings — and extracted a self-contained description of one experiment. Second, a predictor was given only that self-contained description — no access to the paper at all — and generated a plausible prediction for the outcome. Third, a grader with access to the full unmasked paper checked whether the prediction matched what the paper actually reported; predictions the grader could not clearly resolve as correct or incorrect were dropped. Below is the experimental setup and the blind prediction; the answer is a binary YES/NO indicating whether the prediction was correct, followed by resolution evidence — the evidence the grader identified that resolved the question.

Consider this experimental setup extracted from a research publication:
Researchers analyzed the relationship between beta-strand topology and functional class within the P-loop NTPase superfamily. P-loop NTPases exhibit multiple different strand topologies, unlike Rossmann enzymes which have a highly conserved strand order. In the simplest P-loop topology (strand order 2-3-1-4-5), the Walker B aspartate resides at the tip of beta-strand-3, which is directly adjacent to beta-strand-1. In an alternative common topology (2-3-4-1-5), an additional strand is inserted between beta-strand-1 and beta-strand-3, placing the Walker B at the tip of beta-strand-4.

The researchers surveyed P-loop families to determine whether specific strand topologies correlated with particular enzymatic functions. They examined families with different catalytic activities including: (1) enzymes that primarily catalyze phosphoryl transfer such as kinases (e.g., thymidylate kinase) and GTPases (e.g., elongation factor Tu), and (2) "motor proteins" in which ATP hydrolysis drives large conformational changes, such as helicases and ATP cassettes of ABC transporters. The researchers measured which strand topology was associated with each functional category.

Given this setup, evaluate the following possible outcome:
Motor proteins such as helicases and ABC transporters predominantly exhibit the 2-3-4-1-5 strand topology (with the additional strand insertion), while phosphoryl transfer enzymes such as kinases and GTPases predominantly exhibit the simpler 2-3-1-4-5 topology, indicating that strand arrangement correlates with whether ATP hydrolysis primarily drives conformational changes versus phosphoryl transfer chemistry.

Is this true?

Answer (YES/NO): YES